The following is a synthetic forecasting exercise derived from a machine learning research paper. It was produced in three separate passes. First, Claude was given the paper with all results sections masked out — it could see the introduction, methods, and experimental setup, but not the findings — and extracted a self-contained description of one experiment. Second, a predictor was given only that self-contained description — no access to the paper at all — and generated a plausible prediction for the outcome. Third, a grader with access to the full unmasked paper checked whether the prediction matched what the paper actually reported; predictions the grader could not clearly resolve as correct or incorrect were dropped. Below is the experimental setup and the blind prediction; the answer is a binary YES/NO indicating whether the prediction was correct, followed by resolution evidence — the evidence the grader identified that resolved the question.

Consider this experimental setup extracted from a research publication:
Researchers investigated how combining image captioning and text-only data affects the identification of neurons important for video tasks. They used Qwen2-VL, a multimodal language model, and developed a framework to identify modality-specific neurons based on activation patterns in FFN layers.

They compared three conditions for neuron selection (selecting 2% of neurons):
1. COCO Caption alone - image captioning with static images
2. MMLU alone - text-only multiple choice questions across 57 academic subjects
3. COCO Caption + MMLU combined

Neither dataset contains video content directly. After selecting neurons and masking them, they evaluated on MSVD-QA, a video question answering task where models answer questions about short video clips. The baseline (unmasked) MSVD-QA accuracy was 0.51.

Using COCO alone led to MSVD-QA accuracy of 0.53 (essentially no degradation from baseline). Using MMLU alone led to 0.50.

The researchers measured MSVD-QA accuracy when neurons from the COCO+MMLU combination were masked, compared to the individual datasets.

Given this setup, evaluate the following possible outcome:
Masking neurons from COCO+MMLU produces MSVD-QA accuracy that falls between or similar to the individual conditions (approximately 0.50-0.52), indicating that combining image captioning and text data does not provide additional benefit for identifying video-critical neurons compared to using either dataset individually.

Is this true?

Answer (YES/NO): NO